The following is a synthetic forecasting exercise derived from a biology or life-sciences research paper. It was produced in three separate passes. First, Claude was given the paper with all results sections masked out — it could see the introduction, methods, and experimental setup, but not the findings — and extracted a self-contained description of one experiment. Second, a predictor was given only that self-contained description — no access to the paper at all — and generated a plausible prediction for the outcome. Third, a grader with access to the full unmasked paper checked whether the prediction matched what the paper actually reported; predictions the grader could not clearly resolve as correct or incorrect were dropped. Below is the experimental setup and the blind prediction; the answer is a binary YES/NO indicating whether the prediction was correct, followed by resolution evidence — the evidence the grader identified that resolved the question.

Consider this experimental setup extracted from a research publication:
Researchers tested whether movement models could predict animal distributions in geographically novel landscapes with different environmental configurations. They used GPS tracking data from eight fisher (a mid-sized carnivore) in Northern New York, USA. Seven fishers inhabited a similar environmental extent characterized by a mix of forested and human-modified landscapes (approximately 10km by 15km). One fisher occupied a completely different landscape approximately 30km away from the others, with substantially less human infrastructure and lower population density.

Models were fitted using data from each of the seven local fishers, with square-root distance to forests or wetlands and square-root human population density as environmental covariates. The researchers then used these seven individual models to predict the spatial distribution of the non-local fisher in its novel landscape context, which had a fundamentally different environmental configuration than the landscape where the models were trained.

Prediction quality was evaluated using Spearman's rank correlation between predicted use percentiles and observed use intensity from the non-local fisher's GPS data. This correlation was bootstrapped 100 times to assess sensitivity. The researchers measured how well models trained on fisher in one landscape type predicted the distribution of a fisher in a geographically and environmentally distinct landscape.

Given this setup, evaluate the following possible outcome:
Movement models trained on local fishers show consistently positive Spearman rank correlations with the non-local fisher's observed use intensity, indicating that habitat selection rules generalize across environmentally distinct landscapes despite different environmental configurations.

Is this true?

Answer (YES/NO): YES